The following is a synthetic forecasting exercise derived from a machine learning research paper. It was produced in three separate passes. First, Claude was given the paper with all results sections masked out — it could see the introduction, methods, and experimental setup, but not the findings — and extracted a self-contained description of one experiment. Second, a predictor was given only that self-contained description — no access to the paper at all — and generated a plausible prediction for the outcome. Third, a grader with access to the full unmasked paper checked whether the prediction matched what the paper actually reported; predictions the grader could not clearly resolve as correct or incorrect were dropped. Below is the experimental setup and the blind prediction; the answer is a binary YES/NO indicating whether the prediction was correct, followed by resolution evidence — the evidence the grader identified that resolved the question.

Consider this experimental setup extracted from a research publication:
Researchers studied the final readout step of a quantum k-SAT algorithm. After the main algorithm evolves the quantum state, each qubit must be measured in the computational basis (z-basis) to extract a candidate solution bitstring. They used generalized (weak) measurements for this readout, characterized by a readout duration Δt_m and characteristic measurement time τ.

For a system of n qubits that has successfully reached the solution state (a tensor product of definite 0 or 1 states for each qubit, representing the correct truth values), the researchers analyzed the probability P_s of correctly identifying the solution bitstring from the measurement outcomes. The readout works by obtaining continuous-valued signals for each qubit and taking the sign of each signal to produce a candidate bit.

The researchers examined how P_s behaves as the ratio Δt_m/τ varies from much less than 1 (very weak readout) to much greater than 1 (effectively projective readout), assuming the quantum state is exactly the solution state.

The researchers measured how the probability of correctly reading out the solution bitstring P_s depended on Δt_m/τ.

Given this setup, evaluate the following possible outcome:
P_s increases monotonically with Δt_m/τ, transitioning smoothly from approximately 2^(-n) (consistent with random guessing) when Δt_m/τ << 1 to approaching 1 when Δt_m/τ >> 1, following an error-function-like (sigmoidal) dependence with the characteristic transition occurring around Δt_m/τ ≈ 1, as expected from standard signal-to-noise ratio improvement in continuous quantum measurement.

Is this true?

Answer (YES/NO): NO